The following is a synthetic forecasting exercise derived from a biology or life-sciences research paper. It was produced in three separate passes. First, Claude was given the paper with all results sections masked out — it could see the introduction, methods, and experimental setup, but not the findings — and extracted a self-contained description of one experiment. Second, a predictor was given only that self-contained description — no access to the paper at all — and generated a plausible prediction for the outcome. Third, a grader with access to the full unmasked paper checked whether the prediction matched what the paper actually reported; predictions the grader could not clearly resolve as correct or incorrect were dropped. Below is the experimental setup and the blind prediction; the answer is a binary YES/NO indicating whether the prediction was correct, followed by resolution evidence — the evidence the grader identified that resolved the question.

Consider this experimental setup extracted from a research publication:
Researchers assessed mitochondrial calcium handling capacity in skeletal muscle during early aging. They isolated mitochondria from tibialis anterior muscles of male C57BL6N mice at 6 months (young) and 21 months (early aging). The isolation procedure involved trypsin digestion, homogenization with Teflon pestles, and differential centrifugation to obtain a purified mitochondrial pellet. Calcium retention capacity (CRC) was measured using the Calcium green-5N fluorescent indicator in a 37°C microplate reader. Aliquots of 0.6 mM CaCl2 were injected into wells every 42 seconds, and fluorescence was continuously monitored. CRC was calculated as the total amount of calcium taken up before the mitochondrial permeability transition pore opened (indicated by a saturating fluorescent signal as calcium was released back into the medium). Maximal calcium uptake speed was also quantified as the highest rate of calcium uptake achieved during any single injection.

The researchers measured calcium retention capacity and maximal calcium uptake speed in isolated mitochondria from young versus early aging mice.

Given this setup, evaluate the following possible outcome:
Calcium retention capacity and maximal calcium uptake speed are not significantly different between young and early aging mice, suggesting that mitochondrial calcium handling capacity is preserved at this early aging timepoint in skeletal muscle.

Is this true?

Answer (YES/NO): YES